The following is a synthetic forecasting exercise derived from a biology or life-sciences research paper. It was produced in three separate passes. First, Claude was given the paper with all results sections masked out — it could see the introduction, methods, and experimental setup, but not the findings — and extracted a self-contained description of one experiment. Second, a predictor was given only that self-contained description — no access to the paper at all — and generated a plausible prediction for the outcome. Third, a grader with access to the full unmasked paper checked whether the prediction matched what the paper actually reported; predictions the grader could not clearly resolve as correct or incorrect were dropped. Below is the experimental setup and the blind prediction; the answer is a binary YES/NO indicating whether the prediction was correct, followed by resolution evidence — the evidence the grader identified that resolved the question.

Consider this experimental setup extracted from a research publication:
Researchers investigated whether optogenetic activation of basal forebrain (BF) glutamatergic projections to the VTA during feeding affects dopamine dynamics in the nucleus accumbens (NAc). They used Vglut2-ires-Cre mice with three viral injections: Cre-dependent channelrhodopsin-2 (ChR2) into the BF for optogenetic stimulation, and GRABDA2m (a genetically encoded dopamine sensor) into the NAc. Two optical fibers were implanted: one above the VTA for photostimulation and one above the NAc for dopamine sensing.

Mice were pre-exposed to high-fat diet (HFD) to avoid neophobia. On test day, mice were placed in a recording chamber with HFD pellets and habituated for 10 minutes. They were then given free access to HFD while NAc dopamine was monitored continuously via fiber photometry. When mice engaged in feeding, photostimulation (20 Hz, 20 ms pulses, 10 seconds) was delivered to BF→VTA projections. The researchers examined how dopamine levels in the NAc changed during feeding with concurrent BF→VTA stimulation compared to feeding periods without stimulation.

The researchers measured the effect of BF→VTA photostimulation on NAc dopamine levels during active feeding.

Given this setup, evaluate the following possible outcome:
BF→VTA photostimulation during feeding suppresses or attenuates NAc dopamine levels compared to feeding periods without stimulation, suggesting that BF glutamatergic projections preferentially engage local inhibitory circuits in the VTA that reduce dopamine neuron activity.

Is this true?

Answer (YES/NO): YES